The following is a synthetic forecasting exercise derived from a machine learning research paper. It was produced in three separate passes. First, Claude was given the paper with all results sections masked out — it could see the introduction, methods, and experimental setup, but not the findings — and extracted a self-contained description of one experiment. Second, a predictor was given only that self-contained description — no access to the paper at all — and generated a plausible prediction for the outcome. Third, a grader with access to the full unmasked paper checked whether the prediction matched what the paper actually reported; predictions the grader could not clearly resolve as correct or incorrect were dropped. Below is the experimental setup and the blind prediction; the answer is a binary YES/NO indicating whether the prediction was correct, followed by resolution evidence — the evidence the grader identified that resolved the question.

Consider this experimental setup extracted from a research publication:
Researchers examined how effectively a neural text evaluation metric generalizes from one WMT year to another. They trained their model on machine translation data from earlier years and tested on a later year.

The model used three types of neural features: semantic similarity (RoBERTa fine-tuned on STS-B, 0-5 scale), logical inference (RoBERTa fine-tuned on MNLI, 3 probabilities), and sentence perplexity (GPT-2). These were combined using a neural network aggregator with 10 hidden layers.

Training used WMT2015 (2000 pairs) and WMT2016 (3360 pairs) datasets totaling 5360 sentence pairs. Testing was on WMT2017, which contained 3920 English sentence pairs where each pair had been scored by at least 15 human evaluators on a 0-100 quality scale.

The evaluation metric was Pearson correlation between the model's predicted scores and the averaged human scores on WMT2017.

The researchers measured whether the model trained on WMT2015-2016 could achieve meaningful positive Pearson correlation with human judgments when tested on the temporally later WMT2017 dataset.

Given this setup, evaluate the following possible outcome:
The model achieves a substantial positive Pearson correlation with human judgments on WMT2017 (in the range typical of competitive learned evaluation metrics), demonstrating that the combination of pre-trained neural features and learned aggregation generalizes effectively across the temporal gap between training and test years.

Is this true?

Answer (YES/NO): YES